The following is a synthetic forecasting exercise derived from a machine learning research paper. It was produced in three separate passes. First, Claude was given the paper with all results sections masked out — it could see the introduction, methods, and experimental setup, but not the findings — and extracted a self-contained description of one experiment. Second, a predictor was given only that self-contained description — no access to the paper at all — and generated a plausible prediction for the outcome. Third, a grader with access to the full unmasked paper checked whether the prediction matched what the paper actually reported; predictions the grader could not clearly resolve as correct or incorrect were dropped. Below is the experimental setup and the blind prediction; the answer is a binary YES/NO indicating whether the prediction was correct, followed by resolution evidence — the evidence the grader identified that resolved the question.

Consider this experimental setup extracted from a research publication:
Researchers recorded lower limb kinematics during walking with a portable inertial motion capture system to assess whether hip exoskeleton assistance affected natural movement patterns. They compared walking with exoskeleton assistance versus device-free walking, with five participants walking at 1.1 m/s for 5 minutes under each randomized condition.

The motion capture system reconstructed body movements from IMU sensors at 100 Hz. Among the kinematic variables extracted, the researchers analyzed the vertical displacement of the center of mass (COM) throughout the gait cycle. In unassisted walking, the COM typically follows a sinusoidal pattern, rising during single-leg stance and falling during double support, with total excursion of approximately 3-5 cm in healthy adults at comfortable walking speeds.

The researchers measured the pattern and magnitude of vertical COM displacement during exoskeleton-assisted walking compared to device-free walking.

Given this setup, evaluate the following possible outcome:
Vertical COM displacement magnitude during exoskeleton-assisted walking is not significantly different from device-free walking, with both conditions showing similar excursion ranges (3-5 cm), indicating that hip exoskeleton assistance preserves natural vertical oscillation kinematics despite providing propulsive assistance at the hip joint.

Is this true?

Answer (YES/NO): YES